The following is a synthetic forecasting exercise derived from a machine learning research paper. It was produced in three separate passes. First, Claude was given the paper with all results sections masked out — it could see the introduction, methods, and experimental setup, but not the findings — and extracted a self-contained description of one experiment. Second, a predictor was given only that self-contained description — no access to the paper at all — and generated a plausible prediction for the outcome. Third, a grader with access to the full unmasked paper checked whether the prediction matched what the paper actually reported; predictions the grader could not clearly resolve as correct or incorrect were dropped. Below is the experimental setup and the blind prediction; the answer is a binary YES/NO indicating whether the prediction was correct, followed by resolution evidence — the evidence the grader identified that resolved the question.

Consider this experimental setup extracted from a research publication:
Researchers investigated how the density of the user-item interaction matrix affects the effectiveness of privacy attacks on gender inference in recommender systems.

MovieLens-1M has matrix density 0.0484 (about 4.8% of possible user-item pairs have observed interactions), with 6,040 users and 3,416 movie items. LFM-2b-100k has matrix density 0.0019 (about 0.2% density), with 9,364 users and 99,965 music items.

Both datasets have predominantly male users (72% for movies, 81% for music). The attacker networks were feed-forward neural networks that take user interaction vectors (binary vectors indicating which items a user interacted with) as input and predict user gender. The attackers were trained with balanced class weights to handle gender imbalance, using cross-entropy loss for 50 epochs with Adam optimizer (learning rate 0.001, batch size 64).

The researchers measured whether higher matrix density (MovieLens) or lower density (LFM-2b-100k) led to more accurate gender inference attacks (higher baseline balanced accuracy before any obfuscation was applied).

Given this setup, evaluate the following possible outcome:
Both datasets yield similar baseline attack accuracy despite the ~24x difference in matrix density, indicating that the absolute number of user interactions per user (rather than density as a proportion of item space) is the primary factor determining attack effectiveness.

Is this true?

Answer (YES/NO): NO